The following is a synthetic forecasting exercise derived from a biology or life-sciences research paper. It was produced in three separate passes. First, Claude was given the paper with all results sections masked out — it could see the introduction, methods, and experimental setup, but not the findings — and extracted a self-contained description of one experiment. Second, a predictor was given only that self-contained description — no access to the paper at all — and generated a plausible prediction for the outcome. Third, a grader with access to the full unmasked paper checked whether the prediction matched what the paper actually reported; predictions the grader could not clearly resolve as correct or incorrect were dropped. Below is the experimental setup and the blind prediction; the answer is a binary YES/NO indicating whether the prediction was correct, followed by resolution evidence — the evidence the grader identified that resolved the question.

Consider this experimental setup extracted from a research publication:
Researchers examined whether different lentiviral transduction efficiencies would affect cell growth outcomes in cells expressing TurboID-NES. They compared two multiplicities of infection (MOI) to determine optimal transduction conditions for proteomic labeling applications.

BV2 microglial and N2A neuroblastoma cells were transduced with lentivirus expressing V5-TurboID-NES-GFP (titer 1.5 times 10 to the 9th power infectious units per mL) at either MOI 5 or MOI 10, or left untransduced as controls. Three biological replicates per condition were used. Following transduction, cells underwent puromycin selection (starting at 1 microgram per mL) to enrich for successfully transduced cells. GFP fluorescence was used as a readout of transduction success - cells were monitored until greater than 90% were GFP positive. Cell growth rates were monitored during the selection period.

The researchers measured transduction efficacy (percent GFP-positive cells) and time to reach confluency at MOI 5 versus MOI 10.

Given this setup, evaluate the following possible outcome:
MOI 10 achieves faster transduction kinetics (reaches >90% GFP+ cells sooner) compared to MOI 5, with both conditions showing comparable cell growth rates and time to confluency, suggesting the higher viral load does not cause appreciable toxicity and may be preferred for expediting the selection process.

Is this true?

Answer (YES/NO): NO